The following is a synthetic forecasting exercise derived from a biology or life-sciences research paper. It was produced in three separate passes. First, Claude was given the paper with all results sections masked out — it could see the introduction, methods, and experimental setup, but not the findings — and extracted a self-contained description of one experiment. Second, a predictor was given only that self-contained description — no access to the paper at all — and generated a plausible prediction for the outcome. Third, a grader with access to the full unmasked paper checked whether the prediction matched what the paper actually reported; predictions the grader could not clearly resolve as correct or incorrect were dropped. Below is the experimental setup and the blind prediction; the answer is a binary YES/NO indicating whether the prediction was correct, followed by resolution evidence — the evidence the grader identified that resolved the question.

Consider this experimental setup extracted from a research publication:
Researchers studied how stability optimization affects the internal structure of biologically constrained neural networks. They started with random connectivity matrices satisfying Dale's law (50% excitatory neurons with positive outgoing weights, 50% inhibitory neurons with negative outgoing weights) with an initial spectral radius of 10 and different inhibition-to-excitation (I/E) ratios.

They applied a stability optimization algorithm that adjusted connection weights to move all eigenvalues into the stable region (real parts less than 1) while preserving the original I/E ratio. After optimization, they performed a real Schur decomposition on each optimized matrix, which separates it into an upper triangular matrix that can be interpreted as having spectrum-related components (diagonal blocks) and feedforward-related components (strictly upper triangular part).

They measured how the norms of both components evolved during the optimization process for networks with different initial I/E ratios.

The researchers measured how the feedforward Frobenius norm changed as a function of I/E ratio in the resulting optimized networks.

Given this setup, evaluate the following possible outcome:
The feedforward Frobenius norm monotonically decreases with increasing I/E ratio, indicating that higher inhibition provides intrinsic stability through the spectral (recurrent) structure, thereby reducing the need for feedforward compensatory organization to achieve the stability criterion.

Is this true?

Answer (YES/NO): NO